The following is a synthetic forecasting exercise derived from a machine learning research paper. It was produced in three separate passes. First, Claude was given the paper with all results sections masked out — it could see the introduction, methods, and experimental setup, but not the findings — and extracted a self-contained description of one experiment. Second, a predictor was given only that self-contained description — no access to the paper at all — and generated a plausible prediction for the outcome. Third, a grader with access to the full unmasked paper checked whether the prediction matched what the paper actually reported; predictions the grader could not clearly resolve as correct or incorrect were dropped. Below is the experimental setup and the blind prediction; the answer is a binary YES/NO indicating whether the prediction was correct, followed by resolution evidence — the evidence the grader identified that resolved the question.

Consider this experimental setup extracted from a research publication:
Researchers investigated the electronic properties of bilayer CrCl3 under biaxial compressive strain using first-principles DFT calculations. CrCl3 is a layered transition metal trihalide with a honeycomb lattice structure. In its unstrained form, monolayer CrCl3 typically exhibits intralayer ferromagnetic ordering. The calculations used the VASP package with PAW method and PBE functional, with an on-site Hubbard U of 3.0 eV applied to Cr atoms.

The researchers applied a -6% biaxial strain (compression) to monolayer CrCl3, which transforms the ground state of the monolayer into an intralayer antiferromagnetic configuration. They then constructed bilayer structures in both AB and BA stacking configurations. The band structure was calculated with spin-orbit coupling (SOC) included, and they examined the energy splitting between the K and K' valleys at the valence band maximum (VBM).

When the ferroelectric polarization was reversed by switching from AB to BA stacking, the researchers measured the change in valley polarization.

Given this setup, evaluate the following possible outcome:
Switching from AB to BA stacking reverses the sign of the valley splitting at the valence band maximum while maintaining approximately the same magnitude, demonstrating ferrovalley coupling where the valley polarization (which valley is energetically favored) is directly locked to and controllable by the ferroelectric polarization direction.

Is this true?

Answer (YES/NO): YES